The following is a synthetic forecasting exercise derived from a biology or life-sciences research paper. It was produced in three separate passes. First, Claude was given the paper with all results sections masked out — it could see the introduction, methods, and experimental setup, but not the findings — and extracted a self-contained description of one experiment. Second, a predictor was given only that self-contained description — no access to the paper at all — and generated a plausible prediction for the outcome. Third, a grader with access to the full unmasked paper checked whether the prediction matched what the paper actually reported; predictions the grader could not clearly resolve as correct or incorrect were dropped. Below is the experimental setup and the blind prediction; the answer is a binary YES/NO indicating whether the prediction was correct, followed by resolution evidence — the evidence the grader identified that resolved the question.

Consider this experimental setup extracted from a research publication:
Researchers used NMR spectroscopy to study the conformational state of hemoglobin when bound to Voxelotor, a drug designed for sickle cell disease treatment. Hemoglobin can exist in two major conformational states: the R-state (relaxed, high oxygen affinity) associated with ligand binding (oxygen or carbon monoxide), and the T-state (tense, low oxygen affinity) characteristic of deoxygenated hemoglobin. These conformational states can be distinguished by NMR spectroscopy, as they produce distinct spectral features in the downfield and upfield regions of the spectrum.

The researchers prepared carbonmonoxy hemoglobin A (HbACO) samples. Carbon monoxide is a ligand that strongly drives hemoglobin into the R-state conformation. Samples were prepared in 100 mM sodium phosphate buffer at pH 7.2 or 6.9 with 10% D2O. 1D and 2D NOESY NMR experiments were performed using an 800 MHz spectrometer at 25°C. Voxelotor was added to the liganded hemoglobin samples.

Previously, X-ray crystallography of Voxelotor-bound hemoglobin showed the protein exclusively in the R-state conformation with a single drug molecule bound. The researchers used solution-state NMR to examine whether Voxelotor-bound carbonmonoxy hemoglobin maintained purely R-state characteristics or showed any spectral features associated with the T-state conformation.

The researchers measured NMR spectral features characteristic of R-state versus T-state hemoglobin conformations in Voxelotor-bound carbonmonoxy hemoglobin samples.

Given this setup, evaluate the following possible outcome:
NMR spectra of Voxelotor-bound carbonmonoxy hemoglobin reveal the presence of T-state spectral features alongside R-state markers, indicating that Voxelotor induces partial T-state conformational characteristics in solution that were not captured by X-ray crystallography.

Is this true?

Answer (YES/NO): YES